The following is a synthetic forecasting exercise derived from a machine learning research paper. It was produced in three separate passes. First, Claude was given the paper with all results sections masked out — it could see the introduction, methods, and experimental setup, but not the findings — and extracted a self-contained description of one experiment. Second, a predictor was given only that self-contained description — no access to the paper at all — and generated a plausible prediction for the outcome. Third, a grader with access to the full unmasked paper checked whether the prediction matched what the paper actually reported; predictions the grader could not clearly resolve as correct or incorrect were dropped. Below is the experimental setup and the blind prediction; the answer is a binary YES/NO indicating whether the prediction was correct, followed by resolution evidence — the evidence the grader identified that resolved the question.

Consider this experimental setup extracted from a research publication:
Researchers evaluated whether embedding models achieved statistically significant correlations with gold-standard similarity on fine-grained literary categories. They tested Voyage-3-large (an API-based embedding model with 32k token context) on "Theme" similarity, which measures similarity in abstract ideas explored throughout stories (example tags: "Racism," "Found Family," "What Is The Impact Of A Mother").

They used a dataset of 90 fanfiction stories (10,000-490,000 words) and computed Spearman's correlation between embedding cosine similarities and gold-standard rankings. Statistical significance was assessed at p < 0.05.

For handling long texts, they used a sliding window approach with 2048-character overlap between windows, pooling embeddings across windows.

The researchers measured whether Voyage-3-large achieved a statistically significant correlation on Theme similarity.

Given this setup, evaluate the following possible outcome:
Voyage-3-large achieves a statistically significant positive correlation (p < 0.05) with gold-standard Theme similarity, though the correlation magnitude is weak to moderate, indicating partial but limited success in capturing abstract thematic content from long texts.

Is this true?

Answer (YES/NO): YES